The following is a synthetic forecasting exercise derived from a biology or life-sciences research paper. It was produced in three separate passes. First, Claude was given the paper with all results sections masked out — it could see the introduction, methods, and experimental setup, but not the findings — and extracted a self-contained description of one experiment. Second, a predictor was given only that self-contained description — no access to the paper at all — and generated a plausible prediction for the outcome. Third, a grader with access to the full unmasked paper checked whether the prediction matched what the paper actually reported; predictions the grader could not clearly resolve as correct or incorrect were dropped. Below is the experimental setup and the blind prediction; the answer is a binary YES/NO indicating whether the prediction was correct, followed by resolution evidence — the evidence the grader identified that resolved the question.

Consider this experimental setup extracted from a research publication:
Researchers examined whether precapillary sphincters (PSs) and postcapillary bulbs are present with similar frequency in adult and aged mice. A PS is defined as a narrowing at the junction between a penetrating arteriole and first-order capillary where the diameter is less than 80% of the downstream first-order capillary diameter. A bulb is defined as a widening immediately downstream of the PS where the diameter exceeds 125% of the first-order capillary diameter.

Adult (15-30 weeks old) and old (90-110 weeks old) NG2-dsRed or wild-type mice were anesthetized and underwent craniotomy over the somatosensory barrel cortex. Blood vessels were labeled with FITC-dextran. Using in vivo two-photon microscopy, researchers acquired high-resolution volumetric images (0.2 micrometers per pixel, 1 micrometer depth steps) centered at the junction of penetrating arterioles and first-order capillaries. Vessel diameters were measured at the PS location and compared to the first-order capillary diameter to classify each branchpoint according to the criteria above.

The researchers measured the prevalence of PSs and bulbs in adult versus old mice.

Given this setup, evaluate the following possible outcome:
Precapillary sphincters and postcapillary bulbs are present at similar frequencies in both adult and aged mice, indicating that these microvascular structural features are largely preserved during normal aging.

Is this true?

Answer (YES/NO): NO